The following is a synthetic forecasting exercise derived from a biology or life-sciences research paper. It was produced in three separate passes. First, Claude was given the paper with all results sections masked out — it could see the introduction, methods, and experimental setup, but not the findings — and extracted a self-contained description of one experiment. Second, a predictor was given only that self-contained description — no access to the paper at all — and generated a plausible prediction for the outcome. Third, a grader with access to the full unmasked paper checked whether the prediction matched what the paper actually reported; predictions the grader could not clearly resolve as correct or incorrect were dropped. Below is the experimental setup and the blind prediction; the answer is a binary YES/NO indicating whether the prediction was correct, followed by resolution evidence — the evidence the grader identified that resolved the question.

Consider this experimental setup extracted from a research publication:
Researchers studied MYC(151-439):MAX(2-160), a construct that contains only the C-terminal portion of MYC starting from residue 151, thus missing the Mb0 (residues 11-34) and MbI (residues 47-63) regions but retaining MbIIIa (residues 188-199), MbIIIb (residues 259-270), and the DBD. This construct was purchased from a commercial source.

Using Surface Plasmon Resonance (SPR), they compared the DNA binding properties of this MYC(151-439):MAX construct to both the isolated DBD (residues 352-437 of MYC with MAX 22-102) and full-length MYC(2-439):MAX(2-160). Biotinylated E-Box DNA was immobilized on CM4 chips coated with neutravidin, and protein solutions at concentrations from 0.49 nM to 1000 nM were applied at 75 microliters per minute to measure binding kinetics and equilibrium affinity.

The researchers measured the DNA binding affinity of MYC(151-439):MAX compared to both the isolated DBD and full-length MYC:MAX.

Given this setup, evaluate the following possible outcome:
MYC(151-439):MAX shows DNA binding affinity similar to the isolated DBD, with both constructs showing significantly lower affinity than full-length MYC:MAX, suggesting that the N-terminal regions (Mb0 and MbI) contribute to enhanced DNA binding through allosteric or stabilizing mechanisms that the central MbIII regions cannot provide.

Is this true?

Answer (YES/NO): NO